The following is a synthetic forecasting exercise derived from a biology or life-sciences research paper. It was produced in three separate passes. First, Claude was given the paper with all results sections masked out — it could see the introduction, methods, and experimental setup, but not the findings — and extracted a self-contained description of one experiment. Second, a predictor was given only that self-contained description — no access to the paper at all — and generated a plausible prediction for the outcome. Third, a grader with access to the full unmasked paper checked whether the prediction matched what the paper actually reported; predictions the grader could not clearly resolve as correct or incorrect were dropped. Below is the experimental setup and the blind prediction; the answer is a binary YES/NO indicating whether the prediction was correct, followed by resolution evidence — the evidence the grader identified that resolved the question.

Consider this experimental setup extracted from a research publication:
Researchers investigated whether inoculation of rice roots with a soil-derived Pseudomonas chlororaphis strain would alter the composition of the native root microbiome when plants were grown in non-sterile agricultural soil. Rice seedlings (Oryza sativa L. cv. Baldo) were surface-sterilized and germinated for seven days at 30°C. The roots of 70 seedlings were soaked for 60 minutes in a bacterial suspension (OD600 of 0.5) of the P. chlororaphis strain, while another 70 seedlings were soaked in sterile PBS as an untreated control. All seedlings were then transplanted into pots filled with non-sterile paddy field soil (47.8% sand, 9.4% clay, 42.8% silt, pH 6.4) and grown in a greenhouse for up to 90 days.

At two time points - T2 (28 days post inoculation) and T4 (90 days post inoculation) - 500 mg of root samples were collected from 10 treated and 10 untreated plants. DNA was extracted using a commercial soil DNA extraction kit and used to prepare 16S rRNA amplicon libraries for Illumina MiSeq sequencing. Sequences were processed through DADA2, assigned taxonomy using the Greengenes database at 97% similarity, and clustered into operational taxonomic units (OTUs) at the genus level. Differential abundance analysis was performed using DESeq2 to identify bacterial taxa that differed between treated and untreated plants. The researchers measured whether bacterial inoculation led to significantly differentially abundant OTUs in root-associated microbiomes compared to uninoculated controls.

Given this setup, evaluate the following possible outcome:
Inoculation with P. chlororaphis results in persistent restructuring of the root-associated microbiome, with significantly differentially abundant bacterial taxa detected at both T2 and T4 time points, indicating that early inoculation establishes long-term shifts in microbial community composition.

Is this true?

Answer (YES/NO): YES